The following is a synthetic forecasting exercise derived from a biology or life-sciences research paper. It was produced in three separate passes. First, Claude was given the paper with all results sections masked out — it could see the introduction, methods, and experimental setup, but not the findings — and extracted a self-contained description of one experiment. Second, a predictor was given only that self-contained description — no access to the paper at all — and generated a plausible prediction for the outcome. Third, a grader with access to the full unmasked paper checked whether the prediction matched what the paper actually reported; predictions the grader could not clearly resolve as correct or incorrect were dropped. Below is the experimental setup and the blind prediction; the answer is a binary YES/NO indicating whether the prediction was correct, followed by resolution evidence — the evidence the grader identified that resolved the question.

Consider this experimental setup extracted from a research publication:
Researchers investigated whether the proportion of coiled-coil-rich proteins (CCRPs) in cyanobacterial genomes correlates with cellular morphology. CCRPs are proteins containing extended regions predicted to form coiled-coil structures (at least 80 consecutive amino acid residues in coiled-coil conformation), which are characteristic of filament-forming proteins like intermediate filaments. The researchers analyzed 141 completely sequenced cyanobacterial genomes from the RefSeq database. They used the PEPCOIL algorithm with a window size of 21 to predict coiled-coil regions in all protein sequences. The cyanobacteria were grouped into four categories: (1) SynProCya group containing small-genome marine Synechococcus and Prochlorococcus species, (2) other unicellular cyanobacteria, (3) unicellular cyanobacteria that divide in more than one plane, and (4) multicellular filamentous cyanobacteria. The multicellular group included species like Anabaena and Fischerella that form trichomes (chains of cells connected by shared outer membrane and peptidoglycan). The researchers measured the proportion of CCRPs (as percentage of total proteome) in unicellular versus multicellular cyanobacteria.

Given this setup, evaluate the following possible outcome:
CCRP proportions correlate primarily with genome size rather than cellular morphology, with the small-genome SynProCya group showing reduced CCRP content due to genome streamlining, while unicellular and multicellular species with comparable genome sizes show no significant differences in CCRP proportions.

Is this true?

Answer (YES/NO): NO